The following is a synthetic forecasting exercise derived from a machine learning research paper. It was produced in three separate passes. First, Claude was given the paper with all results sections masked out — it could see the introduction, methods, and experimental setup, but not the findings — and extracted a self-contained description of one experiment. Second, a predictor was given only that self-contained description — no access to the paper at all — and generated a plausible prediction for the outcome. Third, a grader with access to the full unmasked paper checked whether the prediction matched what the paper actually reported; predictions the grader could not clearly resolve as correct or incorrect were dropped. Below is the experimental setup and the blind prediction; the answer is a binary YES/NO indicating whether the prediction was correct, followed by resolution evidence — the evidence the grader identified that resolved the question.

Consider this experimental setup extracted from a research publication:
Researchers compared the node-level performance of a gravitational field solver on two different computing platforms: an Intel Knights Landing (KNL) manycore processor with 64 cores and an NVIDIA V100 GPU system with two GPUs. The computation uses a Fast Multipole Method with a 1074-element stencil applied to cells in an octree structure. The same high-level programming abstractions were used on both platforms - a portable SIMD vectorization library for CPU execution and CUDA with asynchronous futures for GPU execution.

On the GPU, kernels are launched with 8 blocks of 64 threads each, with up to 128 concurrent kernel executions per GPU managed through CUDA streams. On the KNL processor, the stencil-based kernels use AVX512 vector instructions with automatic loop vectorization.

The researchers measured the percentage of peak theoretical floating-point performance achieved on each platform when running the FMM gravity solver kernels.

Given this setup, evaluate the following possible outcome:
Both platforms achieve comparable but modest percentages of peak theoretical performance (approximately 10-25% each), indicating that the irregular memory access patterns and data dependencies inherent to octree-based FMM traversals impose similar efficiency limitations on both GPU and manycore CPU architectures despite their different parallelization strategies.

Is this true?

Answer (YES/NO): NO